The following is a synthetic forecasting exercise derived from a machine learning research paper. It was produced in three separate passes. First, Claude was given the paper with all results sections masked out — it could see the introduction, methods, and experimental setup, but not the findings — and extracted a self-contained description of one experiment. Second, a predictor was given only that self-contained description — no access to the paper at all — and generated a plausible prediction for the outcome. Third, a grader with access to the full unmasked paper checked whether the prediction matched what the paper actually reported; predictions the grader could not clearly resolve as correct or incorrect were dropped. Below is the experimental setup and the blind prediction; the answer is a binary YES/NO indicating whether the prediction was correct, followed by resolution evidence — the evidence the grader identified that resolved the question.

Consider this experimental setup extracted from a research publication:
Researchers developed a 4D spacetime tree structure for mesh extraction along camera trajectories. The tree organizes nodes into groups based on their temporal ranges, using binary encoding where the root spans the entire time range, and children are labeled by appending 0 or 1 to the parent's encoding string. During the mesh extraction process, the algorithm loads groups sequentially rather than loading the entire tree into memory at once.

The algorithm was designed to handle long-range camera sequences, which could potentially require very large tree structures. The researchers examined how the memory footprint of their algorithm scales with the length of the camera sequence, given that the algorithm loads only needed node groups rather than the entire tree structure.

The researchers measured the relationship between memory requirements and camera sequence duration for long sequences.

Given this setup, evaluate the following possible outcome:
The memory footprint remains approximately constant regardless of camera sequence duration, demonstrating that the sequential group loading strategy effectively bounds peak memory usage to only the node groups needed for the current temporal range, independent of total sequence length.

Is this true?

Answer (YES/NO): YES